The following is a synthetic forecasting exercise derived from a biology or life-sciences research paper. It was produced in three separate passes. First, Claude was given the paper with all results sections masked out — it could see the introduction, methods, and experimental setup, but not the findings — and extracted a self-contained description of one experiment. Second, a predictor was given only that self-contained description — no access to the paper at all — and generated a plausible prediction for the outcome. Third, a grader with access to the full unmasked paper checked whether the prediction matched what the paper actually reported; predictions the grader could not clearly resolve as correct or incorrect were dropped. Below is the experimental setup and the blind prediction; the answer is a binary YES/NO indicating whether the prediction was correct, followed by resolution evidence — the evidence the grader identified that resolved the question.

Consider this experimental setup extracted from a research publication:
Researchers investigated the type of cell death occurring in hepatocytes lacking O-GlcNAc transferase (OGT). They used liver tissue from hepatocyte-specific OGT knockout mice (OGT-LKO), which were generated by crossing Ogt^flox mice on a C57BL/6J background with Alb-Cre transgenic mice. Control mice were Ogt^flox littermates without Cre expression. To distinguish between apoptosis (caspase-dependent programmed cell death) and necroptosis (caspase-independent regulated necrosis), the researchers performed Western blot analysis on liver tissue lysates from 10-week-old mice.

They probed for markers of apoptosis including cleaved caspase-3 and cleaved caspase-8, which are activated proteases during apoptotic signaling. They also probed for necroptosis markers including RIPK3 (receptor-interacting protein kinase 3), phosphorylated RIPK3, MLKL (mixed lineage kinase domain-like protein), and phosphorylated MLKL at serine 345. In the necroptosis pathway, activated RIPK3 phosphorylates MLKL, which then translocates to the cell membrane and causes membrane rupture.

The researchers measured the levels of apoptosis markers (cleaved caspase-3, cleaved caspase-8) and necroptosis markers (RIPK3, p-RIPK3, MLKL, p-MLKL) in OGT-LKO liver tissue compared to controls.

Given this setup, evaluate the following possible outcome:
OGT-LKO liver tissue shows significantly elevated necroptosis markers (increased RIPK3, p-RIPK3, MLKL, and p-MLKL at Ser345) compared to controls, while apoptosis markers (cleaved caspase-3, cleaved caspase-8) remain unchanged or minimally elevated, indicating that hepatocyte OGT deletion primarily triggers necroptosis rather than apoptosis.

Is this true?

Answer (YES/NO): YES